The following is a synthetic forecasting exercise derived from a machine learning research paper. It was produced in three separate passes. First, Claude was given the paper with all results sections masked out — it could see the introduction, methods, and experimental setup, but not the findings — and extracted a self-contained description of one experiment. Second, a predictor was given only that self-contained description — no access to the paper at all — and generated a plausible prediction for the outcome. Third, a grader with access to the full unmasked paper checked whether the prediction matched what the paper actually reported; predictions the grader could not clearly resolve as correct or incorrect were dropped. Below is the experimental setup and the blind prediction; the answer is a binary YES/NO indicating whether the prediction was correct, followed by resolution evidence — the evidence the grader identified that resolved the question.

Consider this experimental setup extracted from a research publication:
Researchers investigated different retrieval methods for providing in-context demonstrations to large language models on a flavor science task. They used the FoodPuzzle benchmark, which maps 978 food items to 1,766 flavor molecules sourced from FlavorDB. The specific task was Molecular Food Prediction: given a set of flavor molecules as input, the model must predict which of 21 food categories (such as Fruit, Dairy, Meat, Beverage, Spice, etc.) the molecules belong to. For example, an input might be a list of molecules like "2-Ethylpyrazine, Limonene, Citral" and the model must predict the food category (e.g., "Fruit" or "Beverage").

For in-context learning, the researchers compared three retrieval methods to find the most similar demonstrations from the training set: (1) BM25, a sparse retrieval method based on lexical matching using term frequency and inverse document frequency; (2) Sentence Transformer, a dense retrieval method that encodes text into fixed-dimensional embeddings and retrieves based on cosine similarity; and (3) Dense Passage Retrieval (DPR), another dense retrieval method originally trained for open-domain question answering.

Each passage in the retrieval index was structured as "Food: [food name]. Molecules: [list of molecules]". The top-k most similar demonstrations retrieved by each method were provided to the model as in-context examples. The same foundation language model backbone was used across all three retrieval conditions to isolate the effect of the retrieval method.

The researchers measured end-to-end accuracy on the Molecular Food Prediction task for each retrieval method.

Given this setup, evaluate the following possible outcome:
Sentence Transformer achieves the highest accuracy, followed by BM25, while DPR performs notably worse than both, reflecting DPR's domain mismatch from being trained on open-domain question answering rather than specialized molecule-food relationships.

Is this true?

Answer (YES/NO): NO